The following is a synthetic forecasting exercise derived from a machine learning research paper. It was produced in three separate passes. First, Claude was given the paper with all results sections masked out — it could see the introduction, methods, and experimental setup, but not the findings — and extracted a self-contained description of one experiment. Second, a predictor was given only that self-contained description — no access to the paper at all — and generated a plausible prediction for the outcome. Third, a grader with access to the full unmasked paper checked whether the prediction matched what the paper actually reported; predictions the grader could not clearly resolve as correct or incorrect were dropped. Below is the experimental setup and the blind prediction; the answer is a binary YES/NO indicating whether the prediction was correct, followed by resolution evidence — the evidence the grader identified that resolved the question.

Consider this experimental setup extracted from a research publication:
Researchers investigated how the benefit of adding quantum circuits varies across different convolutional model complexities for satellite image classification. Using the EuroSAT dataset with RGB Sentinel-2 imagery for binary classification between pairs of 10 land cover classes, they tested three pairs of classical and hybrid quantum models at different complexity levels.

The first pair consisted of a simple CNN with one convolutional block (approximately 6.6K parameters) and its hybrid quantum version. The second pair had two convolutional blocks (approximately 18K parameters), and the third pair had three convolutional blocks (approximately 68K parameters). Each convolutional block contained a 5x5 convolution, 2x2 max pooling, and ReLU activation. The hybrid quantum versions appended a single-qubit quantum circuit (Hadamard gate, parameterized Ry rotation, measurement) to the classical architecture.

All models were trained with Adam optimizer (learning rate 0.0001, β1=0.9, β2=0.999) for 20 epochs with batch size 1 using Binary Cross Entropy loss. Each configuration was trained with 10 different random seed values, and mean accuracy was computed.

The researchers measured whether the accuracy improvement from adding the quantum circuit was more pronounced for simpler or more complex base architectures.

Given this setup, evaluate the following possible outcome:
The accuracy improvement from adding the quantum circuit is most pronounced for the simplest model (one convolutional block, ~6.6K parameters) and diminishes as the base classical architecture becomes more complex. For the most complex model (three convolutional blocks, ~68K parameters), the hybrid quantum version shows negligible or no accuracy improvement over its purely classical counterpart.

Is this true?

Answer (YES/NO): NO